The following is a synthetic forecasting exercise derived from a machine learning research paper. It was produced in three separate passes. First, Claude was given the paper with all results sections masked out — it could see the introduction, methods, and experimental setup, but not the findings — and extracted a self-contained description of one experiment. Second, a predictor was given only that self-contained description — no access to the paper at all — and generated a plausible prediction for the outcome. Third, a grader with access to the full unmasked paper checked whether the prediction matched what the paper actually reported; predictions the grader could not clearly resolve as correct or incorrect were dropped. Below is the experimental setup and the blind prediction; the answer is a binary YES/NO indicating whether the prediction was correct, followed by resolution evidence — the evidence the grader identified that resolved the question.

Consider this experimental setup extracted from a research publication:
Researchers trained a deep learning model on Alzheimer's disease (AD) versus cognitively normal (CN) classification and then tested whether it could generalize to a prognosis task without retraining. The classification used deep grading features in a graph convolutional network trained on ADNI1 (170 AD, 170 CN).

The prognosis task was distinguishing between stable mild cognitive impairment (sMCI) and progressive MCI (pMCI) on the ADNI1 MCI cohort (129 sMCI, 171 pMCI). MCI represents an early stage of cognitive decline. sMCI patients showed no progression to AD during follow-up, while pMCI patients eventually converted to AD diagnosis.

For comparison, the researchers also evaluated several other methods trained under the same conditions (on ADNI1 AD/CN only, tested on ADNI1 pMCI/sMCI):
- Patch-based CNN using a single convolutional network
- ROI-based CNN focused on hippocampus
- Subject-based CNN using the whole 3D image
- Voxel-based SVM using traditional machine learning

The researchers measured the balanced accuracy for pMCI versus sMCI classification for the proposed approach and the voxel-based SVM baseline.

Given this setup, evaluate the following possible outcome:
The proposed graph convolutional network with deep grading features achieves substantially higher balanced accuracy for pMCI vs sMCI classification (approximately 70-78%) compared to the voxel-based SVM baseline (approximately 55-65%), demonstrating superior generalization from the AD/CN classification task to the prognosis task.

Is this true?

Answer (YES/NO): NO